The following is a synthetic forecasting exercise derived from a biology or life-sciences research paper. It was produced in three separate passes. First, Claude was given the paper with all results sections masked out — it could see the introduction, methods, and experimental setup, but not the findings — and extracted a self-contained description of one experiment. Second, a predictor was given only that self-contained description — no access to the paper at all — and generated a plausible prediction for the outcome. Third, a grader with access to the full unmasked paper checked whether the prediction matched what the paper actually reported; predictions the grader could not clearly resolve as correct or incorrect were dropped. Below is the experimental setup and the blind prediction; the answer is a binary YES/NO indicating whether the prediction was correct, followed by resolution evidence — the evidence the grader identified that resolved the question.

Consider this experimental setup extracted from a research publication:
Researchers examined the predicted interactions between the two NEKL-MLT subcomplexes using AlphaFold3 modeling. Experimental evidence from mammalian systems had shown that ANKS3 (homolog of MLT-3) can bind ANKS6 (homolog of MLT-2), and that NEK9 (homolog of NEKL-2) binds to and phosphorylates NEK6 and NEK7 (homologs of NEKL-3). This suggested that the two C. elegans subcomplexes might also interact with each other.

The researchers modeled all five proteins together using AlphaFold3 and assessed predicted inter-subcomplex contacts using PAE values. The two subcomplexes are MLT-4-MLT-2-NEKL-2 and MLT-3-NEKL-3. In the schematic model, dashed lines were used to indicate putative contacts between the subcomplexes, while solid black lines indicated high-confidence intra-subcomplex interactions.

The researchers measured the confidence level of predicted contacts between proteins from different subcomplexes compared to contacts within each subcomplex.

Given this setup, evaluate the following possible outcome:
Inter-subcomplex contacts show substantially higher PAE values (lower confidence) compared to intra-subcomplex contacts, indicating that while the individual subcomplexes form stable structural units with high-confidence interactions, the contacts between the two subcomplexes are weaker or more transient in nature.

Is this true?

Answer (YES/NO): YES